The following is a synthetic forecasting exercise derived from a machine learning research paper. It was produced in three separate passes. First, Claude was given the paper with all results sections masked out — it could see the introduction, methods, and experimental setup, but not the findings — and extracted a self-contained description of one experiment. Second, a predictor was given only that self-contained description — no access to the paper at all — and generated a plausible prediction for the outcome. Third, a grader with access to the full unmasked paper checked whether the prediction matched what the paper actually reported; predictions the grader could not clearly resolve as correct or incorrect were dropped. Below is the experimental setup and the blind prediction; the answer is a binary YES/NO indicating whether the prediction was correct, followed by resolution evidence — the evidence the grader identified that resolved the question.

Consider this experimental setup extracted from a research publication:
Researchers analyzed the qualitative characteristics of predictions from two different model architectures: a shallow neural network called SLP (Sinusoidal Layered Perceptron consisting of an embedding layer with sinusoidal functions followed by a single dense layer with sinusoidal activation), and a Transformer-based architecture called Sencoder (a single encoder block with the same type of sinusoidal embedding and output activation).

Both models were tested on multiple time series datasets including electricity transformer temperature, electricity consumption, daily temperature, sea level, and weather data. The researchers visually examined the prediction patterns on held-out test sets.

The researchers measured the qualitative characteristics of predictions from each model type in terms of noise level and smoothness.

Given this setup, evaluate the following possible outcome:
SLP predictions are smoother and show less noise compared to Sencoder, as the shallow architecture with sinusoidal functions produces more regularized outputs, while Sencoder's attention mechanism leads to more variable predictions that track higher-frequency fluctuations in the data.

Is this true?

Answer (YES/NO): NO